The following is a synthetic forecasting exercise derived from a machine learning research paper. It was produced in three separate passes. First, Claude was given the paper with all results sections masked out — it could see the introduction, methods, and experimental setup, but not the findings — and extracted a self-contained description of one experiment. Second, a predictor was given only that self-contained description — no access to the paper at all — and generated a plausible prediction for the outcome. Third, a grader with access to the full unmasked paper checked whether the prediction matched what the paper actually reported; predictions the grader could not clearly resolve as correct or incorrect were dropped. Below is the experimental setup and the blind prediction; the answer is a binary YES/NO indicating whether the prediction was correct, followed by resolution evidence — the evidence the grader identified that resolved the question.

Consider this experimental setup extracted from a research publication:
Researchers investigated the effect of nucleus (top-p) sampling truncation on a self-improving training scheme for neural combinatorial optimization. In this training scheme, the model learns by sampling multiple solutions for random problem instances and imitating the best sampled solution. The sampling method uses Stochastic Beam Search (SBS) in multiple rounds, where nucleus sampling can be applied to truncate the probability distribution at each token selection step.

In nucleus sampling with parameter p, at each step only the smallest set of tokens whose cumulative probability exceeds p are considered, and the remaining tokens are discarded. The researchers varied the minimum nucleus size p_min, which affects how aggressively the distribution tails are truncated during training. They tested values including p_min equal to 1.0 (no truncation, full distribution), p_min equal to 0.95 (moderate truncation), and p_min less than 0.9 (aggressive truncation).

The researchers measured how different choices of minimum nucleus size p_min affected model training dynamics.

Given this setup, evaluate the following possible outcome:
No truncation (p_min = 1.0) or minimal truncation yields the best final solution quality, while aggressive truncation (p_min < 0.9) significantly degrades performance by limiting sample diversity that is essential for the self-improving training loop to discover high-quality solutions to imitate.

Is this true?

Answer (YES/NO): NO